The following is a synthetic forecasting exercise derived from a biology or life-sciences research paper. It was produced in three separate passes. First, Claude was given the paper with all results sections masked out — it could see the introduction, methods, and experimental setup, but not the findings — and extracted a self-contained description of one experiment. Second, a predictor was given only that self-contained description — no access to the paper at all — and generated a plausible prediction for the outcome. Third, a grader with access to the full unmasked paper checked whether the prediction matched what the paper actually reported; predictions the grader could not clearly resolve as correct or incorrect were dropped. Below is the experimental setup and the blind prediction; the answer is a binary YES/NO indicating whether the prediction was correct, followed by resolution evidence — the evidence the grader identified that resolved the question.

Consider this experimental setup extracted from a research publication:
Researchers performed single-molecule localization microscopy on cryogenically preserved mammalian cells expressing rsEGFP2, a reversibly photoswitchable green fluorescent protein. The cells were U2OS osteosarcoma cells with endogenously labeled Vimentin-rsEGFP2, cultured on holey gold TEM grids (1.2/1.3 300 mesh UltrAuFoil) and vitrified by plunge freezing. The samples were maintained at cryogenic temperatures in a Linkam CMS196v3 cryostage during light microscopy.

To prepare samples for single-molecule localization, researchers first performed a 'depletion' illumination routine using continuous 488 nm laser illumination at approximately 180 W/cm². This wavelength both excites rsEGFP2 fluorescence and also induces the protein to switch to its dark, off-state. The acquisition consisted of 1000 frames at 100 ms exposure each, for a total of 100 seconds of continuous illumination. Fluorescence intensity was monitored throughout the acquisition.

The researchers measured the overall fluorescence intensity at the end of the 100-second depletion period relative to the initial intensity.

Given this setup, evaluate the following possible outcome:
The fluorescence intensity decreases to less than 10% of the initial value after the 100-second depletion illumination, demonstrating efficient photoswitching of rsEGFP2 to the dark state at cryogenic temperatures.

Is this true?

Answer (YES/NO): NO